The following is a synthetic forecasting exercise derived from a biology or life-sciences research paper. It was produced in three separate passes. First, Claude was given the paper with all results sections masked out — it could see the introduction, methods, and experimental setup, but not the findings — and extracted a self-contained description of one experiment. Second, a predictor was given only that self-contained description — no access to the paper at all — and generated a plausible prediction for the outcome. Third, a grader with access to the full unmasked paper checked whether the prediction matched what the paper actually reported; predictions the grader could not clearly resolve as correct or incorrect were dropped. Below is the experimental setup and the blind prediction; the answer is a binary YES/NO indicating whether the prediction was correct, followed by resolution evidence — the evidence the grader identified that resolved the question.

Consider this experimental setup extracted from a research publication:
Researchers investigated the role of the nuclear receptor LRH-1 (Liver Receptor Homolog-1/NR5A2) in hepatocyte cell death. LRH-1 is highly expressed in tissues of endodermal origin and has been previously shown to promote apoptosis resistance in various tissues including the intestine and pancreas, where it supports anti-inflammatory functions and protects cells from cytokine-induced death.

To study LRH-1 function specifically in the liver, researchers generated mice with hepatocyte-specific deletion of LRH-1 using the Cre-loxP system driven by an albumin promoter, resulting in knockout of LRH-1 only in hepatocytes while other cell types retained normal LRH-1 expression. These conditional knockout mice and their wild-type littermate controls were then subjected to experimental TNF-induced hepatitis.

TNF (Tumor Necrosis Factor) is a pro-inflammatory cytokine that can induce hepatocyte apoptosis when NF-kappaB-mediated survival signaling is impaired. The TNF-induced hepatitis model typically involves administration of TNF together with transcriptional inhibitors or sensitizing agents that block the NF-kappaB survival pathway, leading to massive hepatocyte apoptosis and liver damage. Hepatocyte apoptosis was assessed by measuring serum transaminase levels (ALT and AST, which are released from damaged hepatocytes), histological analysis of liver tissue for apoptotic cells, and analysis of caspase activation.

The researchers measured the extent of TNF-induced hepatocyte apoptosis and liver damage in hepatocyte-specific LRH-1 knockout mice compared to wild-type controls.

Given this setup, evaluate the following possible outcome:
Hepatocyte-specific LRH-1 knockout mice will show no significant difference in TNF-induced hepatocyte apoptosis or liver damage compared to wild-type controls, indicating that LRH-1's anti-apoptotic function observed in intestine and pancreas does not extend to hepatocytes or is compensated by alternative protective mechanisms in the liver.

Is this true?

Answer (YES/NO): NO